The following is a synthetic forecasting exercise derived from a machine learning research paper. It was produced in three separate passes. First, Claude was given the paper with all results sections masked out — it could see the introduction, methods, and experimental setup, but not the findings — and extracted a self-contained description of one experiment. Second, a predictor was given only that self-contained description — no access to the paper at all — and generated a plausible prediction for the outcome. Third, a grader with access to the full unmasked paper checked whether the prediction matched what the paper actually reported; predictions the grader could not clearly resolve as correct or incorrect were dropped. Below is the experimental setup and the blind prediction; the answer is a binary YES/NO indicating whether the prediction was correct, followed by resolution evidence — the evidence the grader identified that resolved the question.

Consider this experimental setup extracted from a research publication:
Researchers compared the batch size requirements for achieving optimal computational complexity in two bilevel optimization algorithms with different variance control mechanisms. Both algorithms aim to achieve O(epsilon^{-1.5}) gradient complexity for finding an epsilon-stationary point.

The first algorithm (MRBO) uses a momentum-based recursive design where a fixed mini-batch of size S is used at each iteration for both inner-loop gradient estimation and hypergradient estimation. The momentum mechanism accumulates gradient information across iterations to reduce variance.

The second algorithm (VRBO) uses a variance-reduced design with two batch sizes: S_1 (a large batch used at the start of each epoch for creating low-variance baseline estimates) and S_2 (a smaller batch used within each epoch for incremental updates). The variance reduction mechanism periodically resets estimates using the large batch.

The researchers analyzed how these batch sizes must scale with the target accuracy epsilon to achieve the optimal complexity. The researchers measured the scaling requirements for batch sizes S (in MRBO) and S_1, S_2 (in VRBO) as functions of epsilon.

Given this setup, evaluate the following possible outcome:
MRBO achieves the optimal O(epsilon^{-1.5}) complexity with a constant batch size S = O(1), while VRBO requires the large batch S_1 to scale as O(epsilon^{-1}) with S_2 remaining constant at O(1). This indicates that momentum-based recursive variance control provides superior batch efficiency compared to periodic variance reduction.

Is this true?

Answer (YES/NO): NO